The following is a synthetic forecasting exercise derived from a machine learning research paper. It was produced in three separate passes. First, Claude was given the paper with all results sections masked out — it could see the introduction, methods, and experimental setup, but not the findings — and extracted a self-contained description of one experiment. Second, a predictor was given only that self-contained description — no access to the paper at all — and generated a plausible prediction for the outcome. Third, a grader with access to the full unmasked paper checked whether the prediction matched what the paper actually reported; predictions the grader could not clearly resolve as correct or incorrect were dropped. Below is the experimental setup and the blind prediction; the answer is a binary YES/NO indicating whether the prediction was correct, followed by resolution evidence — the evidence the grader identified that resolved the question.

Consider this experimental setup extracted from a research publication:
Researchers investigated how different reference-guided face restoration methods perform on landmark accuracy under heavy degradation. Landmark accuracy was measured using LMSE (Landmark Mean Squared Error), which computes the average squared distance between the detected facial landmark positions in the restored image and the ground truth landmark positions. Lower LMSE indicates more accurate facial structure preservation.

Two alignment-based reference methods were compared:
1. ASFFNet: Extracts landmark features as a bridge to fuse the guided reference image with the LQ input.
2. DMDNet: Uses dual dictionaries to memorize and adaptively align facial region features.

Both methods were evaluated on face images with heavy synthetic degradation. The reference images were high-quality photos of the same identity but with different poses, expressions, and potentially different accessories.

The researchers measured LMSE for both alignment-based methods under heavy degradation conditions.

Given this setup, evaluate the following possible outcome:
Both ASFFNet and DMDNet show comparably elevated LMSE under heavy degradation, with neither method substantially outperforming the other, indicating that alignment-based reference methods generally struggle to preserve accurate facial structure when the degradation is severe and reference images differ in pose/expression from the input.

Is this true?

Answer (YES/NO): NO